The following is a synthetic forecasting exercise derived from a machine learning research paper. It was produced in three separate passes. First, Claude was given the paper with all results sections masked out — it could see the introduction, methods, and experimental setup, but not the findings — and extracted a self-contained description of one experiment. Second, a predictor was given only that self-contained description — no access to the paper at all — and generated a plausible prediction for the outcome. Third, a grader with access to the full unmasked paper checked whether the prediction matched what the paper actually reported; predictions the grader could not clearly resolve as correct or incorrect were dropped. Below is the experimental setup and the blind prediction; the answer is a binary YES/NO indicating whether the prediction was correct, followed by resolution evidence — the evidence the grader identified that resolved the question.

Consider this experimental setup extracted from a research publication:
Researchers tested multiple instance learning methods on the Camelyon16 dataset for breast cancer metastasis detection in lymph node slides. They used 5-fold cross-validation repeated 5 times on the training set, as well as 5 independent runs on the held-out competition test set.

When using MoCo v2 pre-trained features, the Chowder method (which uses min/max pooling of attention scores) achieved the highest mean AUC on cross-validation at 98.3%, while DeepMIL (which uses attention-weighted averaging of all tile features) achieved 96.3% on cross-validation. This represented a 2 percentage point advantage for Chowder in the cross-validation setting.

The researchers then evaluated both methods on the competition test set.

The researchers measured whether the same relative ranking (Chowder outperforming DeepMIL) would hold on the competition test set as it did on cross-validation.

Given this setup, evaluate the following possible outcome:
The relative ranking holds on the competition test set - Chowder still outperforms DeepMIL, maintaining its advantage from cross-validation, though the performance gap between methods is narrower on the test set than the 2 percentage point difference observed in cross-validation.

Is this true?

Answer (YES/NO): NO